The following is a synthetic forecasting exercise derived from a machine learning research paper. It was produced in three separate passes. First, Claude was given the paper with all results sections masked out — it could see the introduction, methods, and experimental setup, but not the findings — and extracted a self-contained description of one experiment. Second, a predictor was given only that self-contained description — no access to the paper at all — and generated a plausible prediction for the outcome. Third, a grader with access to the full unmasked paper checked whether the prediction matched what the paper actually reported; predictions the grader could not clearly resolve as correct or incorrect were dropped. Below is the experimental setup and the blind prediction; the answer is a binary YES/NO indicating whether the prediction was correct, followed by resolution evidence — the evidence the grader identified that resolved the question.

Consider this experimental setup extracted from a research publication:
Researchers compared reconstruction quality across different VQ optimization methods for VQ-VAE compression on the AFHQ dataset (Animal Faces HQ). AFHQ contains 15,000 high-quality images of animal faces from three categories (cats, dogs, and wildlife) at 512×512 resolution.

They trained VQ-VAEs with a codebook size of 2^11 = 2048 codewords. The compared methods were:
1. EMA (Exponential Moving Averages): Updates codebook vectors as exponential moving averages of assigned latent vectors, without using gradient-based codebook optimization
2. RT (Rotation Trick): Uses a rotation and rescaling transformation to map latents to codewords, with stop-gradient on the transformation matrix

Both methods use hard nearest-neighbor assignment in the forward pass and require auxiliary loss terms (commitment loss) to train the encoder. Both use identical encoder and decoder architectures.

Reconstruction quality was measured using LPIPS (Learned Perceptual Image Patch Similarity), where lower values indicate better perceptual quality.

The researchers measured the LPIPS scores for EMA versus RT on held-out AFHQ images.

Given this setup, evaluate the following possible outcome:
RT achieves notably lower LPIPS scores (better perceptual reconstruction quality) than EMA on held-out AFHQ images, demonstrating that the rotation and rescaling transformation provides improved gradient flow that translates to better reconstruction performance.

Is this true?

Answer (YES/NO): NO